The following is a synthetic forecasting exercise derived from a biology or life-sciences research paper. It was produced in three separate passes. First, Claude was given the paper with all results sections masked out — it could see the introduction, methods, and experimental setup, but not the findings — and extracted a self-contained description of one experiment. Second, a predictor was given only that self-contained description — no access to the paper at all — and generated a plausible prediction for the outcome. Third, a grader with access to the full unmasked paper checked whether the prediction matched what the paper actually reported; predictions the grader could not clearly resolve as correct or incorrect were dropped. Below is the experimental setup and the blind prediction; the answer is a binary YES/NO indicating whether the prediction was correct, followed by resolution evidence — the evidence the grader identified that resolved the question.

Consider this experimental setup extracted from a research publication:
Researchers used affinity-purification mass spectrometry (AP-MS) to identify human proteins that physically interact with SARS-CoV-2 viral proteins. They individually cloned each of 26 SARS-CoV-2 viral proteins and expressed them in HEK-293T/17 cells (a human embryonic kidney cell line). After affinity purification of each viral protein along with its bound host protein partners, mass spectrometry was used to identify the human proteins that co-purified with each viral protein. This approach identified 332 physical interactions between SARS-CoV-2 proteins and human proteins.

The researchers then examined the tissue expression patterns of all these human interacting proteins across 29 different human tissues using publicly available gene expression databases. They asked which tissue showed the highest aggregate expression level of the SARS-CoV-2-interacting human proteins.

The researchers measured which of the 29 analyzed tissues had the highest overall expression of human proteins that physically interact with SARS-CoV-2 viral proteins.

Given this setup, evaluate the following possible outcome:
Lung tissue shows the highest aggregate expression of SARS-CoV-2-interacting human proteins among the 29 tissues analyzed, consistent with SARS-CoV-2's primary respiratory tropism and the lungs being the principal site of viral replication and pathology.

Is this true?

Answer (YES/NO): YES